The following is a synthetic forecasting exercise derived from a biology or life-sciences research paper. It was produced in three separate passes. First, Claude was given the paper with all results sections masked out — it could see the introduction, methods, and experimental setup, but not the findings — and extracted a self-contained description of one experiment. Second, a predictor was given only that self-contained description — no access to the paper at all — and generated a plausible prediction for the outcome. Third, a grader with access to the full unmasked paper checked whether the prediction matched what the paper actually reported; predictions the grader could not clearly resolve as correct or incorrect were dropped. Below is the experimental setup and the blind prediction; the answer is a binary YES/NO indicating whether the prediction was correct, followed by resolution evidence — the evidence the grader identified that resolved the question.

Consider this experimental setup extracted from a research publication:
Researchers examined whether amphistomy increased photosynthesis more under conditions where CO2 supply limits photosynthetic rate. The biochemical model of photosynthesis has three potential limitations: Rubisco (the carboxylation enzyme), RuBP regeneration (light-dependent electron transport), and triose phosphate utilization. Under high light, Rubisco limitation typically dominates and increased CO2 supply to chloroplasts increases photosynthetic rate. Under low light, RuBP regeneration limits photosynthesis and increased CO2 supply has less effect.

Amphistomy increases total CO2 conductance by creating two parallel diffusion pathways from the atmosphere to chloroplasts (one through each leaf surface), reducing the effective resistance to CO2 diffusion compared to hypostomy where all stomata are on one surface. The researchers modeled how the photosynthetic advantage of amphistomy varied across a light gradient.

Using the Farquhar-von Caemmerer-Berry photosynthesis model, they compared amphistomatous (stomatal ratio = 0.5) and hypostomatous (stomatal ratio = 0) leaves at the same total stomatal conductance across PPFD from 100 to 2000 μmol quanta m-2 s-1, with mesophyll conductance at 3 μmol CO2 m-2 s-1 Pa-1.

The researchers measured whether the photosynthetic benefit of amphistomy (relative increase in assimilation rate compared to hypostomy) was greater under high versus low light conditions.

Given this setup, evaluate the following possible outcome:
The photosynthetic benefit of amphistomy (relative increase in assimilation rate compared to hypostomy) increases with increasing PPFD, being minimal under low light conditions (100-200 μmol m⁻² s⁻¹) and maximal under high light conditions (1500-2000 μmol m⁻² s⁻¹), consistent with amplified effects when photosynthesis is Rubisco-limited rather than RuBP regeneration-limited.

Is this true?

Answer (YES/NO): YES